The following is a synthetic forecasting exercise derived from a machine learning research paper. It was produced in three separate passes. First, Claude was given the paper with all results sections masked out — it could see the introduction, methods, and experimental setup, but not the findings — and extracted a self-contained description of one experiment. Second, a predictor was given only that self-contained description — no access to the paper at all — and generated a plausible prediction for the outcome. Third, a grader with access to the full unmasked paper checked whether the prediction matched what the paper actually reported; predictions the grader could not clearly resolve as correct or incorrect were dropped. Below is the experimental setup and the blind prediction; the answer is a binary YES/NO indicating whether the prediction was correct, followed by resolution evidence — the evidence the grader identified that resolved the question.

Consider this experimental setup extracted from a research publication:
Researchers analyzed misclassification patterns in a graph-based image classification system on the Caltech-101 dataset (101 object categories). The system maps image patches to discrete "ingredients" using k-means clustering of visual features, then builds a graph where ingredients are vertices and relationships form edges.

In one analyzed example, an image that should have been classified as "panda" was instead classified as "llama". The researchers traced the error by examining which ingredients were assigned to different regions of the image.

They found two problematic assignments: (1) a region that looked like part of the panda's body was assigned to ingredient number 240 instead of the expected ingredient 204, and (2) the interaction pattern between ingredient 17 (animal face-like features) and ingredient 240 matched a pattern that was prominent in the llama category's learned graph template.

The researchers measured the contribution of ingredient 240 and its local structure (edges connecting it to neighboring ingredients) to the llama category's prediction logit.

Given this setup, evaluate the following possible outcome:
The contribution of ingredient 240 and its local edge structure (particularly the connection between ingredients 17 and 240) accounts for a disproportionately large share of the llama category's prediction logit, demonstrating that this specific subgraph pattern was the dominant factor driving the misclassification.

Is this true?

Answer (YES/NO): YES